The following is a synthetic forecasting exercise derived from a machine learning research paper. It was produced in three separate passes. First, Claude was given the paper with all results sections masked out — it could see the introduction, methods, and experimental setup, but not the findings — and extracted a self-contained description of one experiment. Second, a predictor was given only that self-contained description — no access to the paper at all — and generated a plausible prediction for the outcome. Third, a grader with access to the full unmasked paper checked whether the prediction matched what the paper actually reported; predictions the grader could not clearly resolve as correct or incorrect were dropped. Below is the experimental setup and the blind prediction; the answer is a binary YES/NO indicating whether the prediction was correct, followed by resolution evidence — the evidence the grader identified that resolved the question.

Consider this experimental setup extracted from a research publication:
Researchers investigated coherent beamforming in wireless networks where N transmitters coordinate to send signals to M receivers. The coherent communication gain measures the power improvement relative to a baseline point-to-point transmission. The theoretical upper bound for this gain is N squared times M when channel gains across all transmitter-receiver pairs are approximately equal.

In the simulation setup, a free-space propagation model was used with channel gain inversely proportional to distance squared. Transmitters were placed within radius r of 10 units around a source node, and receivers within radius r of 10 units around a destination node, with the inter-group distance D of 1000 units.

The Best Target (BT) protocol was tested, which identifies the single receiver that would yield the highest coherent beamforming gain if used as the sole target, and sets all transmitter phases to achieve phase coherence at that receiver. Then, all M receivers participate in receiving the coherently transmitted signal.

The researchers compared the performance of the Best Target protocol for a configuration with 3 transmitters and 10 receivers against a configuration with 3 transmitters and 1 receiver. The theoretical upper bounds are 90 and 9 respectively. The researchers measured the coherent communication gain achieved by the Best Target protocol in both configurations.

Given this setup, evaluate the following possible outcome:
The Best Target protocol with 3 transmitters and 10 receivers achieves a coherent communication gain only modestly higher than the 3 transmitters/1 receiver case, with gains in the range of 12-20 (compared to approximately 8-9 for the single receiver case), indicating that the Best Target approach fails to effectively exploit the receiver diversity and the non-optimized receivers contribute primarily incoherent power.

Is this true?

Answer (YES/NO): NO